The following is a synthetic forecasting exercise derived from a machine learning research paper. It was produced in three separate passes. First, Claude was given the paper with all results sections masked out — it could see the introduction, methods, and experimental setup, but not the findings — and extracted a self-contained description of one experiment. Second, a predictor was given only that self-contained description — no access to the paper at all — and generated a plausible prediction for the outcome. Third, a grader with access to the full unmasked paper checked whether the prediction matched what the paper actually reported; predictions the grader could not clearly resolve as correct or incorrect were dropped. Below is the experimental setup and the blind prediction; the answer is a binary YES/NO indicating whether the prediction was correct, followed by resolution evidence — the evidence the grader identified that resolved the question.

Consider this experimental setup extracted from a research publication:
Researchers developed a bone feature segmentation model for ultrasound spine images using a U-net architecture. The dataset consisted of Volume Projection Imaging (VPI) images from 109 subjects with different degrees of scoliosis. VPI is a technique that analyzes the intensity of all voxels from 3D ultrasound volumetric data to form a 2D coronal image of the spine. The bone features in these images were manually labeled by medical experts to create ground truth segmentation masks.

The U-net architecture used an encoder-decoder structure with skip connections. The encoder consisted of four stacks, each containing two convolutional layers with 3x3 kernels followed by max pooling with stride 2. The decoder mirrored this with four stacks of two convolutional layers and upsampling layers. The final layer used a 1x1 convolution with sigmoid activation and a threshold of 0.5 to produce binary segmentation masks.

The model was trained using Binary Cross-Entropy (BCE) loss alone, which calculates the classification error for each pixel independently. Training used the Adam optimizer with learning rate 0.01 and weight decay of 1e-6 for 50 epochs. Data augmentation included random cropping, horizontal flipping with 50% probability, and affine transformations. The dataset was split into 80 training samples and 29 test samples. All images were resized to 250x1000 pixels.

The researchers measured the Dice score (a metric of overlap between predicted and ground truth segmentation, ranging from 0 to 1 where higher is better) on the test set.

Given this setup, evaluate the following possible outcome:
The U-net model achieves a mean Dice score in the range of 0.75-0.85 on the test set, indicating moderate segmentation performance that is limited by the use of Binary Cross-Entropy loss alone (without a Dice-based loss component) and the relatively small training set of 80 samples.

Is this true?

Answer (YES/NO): YES